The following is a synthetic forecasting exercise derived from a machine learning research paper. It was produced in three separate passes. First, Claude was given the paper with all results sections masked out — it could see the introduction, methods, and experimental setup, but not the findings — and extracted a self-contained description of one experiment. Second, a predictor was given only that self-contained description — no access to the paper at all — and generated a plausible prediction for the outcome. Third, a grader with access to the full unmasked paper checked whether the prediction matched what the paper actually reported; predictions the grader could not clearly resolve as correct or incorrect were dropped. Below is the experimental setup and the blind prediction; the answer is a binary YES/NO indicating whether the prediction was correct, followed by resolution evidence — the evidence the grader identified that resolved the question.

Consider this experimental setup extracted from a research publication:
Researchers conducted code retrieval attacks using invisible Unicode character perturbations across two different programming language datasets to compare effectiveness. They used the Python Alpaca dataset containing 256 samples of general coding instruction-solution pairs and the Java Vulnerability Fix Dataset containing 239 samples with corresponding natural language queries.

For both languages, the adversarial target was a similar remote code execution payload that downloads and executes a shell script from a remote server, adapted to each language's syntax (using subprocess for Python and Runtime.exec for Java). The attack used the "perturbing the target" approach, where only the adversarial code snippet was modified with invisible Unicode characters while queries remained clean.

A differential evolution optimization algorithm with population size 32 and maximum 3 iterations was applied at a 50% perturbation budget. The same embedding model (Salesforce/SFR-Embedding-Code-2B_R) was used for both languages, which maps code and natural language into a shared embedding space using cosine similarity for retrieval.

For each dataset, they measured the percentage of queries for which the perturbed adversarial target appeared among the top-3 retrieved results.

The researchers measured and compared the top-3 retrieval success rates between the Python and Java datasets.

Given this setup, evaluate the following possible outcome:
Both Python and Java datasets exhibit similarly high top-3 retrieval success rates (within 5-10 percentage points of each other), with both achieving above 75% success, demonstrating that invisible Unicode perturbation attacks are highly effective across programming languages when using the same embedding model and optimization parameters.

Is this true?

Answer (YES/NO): NO